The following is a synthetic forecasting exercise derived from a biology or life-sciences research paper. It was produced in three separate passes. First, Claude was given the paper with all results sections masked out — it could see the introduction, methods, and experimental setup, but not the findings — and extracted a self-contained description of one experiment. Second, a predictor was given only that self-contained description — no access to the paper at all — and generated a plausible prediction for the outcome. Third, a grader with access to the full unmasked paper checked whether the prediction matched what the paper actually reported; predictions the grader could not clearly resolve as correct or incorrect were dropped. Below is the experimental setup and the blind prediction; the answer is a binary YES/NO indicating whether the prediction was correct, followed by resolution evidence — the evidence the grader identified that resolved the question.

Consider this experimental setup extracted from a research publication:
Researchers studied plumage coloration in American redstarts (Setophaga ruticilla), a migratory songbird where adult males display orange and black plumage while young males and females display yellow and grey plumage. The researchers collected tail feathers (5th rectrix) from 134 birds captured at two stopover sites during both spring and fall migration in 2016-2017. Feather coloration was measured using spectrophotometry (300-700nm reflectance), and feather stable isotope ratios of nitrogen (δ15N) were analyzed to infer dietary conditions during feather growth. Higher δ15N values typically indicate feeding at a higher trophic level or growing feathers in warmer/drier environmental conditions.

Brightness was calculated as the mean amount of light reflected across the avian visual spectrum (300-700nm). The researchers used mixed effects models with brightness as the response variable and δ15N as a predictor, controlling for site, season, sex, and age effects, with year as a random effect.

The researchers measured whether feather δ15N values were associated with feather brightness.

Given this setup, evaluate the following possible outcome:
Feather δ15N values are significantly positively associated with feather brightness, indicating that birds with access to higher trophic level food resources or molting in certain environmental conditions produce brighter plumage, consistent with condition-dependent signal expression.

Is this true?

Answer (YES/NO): YES